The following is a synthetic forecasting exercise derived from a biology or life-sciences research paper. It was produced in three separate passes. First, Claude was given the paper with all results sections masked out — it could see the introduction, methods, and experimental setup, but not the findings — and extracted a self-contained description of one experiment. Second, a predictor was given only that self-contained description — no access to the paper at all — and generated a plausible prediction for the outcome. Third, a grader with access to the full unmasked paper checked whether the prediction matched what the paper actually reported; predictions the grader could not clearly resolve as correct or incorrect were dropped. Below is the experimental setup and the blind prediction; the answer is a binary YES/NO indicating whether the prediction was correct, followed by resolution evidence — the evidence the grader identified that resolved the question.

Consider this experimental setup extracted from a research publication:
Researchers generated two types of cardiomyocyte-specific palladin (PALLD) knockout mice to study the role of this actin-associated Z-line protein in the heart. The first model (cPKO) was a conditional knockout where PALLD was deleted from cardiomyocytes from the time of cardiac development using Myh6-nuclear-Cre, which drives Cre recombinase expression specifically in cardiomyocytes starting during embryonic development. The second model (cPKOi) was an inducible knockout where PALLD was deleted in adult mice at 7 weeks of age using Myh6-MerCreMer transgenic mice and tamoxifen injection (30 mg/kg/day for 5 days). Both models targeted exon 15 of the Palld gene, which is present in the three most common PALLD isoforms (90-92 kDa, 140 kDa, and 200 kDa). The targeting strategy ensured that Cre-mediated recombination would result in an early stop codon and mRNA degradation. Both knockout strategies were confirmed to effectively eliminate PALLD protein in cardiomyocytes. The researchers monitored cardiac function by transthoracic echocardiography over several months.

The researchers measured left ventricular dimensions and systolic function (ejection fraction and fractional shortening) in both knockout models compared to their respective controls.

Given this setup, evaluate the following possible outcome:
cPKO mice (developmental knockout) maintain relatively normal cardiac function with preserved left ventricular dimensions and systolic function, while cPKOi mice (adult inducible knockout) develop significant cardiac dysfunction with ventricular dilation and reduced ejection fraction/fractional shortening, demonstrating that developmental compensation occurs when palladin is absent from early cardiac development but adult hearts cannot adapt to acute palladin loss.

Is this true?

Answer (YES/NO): YES